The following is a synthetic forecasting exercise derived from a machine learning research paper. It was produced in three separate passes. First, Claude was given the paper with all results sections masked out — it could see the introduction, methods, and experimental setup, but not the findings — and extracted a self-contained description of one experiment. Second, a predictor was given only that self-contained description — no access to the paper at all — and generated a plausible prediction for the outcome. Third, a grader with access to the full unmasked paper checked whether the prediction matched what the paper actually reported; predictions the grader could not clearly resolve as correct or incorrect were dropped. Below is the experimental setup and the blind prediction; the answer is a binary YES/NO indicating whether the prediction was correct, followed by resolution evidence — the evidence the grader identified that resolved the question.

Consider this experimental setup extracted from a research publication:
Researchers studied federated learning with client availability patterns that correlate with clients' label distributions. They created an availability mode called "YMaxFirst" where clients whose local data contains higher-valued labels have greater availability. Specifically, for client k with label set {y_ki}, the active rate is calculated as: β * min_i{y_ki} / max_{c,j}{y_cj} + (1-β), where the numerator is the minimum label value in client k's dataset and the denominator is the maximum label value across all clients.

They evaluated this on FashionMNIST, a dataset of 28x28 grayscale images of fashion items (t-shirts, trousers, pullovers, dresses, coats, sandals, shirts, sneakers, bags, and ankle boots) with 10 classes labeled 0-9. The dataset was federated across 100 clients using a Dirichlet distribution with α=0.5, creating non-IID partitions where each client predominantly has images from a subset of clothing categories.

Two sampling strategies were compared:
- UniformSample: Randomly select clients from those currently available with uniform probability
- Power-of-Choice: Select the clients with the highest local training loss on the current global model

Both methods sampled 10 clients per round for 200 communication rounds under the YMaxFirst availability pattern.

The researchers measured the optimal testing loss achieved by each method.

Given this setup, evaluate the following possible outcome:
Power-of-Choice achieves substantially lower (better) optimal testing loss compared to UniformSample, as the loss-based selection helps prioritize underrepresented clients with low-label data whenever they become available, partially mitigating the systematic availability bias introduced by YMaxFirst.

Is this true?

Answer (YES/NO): NO